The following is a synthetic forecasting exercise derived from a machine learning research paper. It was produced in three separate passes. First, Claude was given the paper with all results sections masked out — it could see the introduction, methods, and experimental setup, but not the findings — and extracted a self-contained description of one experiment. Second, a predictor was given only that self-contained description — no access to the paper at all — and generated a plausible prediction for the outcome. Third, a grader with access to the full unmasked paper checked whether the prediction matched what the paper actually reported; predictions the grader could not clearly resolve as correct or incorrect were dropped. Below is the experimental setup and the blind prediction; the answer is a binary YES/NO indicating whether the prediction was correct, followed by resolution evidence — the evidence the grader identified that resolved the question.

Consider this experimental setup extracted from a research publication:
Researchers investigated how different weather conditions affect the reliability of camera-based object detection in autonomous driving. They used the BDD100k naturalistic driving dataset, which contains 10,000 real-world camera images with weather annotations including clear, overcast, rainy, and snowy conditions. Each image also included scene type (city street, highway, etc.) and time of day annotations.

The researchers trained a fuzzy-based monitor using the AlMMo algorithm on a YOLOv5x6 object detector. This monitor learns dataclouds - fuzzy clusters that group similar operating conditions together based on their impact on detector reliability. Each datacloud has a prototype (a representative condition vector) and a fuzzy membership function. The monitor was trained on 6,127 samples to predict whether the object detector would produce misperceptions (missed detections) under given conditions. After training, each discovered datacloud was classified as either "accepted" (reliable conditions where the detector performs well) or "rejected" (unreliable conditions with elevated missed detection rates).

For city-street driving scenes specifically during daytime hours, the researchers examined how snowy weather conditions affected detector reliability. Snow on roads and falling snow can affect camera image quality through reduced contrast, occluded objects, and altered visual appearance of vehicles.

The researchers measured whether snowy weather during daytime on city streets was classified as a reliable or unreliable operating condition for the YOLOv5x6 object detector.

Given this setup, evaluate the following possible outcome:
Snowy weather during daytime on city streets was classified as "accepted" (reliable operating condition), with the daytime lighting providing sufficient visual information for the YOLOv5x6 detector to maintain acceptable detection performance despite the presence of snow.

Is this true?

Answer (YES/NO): YES